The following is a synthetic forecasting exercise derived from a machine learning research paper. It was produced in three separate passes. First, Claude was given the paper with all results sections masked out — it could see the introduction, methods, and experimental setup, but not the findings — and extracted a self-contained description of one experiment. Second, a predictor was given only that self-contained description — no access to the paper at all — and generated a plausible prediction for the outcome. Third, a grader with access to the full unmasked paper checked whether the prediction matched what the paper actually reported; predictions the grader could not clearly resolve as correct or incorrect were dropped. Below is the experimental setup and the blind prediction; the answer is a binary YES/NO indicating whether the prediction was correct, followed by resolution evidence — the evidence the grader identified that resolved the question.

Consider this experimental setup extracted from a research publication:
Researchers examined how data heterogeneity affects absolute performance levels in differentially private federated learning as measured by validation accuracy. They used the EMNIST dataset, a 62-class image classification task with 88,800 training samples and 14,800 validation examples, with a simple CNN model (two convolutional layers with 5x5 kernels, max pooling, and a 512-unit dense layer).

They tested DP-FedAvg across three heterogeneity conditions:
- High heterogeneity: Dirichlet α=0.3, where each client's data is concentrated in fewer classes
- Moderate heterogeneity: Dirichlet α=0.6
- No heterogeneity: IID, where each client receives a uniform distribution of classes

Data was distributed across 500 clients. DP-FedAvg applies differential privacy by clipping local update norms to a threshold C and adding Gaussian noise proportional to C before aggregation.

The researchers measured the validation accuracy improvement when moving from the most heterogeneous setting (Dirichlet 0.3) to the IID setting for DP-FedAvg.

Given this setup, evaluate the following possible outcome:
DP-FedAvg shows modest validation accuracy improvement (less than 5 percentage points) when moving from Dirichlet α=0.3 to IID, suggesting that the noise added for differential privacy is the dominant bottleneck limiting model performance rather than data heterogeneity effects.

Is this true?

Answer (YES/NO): NO